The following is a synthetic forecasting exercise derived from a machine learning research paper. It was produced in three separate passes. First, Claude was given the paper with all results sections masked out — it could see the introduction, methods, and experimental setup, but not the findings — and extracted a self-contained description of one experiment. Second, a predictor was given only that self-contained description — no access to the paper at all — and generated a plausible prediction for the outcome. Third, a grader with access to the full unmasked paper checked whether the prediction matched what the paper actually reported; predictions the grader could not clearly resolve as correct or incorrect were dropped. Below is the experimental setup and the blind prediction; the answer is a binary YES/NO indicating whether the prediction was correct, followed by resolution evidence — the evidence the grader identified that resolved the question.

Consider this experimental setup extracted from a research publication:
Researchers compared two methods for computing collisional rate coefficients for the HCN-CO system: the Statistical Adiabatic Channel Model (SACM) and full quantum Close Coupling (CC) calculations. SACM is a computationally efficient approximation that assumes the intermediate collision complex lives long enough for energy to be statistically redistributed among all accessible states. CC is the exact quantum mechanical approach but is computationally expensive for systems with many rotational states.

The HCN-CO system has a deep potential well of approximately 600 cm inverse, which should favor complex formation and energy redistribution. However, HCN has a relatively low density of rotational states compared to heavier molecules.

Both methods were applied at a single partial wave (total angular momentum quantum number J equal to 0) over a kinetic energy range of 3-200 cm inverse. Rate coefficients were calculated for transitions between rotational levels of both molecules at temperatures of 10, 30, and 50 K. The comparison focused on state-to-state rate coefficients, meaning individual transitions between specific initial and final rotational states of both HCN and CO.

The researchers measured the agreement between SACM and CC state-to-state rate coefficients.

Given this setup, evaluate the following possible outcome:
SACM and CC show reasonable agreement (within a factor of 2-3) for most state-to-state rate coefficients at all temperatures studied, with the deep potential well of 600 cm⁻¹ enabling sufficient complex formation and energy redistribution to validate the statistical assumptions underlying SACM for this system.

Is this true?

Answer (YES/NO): YES